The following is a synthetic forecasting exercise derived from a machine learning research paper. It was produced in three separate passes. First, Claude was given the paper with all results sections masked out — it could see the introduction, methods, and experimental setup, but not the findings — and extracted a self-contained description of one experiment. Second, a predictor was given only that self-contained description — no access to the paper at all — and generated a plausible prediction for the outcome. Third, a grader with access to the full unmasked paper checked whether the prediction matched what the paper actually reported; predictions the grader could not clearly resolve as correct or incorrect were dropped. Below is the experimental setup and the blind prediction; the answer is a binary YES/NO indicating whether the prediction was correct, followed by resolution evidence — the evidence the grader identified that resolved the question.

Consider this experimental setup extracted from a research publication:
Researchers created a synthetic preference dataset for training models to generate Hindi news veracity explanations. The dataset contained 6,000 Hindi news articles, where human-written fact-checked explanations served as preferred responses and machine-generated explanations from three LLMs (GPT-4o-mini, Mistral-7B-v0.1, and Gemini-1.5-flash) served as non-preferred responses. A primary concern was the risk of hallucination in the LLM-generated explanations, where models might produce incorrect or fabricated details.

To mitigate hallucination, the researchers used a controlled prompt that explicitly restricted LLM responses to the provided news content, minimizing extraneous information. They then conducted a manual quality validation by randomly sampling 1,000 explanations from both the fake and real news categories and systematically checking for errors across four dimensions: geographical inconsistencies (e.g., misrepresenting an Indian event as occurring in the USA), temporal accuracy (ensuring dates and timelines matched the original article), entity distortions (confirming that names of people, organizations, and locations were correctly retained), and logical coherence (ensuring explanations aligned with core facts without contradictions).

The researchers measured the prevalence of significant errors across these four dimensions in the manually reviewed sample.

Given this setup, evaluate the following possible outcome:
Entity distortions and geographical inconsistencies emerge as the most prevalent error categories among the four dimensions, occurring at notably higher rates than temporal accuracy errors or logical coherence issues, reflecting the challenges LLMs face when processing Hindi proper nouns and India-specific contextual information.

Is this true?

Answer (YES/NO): NO